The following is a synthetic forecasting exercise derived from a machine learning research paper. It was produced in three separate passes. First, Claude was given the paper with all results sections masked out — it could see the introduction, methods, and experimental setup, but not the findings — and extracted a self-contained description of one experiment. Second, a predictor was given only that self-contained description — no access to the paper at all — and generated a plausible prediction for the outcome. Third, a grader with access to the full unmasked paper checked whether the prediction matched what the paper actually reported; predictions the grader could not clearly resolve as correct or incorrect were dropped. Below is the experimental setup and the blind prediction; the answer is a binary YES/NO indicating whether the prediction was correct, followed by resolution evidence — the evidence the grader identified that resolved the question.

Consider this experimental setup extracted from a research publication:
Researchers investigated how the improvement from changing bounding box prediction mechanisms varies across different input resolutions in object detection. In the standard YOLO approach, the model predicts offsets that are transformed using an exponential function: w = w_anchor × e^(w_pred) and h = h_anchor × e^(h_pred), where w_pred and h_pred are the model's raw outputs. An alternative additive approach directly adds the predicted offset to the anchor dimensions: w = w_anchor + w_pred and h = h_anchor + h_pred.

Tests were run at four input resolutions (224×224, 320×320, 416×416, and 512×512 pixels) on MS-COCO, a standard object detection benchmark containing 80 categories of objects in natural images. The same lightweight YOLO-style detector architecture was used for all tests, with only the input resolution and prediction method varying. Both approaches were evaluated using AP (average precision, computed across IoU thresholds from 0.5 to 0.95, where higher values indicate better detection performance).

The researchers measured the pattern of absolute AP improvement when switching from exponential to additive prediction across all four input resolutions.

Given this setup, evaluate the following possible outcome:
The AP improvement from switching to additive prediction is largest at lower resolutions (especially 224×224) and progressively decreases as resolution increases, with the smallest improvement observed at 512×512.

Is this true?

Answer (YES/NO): NO